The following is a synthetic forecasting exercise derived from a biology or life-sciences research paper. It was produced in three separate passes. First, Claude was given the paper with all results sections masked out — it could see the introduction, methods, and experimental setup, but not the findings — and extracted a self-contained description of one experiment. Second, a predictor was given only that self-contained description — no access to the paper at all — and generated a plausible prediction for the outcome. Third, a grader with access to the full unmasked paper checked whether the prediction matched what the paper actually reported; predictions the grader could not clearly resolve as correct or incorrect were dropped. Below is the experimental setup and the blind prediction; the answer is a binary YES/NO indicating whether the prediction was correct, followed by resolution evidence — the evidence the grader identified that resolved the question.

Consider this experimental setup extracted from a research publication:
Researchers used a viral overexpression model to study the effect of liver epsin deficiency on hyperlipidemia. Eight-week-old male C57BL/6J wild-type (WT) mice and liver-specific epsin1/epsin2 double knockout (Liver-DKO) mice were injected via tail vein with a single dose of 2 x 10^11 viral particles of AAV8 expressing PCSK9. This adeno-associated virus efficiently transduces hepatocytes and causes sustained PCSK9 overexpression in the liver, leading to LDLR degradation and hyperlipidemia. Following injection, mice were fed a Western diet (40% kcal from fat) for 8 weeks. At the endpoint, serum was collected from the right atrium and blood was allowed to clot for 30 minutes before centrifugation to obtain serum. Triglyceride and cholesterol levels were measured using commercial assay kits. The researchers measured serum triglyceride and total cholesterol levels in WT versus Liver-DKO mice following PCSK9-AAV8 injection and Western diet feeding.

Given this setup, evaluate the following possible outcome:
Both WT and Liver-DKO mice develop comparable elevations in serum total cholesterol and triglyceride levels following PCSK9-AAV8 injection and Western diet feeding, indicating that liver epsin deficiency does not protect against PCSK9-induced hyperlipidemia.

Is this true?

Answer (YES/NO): NO